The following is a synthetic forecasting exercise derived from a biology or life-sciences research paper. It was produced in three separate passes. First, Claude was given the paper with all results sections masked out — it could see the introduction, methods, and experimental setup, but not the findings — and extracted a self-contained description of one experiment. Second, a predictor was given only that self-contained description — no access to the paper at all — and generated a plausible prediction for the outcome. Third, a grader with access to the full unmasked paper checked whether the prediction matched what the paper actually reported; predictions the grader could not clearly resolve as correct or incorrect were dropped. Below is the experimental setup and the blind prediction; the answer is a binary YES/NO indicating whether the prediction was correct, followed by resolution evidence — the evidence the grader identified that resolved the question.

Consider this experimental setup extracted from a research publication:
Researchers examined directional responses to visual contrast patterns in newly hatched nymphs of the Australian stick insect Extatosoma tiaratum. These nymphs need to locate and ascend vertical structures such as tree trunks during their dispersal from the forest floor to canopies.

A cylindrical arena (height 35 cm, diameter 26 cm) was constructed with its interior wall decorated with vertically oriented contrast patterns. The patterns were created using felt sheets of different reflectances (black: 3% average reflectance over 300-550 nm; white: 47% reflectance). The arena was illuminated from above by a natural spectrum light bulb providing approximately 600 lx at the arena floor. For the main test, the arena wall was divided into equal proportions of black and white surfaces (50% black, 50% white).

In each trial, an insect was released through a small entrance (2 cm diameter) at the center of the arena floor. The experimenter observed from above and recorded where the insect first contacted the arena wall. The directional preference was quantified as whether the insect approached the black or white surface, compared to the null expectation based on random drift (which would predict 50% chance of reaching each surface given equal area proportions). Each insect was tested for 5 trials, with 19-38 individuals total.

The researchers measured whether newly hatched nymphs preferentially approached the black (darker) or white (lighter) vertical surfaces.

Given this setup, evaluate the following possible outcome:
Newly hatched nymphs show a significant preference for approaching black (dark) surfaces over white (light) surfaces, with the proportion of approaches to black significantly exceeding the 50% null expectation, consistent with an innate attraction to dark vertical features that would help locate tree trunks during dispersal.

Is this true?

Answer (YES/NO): YES